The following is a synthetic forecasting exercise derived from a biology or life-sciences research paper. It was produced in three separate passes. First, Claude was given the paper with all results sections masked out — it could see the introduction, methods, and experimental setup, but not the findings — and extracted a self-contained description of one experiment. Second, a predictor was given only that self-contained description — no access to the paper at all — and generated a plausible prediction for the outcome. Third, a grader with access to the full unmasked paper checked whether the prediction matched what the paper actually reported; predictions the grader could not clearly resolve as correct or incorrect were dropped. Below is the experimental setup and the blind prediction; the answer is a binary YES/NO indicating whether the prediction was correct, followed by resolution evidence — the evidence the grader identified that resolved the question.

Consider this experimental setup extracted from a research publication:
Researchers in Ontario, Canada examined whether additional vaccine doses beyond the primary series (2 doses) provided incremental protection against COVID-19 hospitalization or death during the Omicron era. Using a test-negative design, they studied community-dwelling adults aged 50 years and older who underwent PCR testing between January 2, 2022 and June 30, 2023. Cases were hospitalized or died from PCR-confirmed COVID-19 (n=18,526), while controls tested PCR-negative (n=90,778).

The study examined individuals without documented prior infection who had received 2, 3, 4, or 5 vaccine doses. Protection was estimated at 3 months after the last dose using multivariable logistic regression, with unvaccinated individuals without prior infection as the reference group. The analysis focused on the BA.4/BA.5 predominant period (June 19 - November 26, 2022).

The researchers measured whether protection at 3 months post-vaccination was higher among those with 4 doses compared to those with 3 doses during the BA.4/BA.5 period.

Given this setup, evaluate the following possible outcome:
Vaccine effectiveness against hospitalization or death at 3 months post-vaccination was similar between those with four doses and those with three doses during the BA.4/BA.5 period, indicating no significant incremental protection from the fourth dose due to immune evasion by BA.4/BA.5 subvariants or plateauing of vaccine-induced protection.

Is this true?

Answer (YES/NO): NO